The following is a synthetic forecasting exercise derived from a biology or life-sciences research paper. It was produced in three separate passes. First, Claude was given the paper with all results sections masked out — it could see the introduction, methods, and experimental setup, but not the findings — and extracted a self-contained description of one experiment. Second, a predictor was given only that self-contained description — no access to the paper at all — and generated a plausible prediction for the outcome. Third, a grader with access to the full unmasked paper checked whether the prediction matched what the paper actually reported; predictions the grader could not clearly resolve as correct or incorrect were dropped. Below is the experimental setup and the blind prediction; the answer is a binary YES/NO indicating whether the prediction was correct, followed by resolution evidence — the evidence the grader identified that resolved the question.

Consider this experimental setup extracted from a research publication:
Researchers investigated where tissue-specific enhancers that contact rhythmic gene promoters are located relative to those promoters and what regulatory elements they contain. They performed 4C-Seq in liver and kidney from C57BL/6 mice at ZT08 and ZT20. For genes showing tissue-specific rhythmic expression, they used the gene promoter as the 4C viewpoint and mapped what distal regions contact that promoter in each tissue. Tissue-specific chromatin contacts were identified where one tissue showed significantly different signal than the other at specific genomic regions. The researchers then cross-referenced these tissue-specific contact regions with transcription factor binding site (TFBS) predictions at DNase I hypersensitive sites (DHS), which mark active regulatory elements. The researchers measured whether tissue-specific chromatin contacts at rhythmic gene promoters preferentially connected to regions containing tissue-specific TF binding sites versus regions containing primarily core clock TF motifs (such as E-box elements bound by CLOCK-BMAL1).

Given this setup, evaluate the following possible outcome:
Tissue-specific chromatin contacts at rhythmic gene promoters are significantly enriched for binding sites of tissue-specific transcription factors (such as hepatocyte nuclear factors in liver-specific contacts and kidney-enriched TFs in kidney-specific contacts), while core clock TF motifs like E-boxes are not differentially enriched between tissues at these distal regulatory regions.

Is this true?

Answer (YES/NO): NO